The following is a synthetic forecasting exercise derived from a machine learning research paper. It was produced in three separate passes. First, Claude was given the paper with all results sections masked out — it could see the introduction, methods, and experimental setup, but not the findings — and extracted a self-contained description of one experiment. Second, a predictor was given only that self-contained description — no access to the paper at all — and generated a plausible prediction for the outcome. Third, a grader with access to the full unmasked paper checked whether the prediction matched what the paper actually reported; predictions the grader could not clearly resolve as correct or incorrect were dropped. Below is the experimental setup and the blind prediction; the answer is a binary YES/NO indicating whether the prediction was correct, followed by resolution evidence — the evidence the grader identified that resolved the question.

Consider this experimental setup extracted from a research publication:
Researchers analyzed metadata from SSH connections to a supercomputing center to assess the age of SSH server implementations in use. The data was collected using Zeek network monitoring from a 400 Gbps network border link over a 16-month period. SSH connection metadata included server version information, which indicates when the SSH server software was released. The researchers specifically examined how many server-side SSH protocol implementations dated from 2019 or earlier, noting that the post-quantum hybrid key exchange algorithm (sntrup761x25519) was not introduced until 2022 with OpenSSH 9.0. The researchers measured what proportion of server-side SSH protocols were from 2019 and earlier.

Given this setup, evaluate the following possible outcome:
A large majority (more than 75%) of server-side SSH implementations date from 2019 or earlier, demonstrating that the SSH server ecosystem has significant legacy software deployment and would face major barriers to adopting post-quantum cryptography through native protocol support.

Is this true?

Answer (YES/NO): YES